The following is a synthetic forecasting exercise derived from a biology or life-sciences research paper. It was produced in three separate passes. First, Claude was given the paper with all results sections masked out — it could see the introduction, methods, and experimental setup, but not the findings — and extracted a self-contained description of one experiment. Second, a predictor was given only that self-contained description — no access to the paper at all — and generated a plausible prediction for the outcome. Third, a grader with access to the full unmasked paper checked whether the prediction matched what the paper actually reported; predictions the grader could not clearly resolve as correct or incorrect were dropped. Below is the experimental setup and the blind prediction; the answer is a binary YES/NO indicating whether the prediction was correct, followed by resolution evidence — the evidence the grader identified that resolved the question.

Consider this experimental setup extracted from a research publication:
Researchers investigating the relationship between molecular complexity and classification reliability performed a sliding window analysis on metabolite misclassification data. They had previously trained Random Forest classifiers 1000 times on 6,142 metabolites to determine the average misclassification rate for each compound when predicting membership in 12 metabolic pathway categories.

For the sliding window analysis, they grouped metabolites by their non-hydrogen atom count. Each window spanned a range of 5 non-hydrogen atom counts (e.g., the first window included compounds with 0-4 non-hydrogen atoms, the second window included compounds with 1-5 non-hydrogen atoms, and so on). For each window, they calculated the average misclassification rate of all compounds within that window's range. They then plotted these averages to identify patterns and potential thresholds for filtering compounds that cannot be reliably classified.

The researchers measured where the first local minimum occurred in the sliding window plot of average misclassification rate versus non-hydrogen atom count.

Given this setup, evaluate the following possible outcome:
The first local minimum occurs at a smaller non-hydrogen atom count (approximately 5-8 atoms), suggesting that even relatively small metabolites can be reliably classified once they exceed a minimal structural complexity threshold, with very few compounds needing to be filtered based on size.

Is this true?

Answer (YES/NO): YES